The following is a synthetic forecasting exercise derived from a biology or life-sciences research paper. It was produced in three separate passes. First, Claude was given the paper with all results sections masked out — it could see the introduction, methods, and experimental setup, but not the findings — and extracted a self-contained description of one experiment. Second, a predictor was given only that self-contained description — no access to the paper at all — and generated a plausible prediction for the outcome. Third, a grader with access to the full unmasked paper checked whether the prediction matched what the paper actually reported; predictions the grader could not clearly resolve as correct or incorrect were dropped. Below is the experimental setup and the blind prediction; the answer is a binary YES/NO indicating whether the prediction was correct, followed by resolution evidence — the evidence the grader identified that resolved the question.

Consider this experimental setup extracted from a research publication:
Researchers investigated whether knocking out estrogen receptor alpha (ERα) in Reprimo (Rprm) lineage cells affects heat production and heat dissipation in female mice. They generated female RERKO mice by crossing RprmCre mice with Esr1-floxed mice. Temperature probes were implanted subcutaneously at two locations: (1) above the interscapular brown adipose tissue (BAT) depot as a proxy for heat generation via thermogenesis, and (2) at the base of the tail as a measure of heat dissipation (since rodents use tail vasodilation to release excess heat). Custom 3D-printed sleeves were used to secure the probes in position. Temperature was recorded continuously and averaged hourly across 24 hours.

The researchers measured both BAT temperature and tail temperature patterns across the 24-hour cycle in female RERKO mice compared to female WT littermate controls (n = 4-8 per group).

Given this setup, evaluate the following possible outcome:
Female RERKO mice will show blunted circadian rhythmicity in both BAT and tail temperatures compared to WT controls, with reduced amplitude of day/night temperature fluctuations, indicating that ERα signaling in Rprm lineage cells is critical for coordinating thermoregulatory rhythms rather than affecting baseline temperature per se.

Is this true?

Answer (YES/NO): NO